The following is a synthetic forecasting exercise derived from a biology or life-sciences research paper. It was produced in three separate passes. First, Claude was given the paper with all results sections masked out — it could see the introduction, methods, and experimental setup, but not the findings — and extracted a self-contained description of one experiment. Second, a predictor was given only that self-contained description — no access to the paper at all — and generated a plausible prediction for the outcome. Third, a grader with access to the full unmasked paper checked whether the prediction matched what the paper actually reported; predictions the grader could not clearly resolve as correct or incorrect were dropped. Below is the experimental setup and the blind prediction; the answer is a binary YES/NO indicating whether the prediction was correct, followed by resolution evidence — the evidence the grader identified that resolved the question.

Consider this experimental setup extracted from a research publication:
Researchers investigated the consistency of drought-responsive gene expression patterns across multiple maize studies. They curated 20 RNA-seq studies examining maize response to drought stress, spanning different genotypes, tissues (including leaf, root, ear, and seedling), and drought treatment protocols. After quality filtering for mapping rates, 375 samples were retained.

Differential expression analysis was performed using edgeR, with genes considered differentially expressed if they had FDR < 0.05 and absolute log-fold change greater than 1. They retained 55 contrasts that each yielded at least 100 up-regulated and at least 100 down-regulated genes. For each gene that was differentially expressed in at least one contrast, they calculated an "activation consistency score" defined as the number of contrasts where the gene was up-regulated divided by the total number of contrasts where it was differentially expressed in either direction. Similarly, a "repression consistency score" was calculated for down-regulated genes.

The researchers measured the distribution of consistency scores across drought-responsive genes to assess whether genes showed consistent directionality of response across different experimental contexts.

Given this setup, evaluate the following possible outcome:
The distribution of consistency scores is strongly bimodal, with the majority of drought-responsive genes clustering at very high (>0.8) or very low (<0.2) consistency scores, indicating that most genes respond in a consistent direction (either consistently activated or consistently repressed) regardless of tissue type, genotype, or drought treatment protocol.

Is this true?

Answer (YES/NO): NO